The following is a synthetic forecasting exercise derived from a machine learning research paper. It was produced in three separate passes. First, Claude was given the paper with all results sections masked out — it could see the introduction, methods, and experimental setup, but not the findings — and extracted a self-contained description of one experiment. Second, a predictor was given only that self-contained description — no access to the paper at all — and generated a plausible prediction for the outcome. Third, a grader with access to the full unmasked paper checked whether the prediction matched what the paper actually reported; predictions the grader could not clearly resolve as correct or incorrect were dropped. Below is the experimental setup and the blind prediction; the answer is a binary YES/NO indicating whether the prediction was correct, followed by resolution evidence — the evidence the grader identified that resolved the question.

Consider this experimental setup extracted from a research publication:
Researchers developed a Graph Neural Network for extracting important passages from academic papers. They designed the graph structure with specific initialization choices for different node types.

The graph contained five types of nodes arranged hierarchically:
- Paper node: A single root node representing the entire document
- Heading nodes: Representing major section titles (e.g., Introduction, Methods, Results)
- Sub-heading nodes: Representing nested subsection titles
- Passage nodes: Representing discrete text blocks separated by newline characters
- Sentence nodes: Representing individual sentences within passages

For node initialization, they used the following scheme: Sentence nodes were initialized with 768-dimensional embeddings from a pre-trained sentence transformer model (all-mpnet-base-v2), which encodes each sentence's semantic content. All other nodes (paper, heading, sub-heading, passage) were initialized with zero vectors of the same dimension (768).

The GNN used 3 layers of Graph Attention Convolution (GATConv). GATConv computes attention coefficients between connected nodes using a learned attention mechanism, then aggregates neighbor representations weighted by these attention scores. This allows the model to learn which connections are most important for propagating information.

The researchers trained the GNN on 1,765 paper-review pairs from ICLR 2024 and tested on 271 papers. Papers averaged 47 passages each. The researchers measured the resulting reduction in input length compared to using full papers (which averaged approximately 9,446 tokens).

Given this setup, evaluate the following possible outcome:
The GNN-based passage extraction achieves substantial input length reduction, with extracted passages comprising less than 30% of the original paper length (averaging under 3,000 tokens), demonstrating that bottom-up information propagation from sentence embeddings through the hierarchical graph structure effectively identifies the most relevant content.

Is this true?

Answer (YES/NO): NO